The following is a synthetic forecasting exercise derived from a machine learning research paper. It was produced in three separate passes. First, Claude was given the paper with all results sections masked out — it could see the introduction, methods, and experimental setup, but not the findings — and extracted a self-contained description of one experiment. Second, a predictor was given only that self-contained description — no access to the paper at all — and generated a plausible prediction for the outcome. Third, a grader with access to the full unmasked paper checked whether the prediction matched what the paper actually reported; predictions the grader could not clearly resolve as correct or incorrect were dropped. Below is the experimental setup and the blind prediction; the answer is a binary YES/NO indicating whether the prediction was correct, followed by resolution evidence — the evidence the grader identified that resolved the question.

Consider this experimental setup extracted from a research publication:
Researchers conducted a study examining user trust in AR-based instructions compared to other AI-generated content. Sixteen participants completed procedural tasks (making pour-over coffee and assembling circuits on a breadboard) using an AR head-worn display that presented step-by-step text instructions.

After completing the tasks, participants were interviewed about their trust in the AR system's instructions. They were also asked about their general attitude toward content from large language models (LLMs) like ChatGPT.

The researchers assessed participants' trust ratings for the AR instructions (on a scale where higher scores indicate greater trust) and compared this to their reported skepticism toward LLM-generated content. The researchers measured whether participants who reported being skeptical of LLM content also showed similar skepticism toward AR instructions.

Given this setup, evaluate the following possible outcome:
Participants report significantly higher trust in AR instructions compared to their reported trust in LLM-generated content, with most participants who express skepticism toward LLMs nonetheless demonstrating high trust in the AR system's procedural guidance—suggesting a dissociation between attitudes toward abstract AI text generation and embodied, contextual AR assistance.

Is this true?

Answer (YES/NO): YES